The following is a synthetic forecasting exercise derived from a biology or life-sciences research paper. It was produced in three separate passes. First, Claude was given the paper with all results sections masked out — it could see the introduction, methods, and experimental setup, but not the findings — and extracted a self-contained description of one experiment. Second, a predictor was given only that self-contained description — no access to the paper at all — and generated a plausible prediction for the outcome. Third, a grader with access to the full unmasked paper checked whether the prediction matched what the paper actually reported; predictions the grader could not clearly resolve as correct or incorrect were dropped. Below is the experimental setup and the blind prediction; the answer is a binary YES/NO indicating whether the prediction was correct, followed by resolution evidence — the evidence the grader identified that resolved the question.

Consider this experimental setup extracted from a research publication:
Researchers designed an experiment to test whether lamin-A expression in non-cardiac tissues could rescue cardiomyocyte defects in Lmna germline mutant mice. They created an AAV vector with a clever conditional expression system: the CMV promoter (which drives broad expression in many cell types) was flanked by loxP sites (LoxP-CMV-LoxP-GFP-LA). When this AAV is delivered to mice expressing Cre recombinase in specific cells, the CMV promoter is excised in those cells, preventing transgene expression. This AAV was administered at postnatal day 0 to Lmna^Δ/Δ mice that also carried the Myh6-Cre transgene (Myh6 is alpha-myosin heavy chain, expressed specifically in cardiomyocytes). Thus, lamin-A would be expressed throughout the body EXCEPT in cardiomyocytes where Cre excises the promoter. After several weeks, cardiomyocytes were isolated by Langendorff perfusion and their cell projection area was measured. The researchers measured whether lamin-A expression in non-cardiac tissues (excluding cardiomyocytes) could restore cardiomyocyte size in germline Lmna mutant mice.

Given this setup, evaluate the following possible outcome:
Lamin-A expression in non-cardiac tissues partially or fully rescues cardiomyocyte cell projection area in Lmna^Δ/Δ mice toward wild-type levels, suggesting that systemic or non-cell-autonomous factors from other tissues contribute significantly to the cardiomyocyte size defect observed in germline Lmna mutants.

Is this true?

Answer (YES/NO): YES